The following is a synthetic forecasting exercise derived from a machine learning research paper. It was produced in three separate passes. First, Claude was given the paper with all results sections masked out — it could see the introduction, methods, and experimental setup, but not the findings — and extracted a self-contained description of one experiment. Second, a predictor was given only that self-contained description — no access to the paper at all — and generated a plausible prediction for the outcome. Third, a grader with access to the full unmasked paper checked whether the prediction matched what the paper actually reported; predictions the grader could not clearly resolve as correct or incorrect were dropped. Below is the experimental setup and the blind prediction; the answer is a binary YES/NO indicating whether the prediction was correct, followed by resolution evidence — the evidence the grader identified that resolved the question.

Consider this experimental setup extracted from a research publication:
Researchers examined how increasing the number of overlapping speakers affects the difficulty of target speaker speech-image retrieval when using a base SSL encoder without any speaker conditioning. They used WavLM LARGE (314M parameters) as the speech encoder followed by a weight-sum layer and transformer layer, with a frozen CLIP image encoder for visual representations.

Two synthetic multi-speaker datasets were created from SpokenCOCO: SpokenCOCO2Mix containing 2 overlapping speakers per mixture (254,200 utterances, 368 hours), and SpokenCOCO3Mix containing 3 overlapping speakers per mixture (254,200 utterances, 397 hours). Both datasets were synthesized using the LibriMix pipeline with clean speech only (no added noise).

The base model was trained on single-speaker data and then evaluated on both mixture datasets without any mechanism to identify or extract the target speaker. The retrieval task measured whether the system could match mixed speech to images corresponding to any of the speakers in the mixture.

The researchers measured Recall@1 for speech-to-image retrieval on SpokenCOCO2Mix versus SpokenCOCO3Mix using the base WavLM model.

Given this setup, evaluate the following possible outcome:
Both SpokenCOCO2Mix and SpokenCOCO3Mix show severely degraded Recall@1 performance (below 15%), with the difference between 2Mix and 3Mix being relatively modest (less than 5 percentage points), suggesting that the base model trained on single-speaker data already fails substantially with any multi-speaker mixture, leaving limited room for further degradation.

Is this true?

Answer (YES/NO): NO